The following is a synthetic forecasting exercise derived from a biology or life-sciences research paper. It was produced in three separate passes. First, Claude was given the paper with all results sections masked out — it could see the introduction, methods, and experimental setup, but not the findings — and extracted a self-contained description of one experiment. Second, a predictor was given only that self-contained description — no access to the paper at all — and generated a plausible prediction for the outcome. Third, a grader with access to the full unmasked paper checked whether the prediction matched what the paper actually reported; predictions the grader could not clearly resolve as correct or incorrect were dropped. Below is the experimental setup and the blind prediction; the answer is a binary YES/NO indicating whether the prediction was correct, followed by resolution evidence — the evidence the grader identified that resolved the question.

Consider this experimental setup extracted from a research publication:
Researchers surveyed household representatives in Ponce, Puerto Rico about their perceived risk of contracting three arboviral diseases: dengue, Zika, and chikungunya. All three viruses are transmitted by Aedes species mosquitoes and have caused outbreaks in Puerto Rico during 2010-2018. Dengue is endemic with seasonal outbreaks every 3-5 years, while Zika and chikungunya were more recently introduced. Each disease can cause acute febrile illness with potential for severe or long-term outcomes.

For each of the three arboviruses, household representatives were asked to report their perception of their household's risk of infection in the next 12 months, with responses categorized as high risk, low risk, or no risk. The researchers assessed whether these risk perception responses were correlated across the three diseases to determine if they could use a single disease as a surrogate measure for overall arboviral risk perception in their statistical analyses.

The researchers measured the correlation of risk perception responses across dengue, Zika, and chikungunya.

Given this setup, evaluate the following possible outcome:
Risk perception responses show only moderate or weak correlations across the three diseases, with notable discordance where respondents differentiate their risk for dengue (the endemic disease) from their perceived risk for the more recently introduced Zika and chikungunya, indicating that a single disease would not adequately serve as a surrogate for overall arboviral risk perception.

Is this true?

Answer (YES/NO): NO